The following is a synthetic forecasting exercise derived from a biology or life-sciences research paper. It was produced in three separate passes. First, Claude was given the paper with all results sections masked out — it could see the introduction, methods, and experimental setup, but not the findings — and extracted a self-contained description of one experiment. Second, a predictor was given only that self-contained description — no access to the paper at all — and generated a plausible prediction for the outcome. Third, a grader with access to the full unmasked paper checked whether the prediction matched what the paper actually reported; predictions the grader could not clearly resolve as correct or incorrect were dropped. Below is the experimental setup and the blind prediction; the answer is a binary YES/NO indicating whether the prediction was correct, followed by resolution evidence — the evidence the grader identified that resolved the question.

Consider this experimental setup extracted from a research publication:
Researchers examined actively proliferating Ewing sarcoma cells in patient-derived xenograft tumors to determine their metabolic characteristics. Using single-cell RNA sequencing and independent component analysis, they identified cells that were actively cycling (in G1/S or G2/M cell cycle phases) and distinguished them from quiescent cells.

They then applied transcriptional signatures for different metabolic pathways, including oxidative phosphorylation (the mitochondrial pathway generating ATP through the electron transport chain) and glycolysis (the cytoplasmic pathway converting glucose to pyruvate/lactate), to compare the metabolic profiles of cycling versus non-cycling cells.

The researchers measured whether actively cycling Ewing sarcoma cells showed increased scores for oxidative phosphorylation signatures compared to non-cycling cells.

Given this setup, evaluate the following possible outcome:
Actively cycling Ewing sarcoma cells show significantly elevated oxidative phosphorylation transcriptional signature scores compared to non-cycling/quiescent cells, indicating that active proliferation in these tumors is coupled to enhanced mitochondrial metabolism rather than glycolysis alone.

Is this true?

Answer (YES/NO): YES